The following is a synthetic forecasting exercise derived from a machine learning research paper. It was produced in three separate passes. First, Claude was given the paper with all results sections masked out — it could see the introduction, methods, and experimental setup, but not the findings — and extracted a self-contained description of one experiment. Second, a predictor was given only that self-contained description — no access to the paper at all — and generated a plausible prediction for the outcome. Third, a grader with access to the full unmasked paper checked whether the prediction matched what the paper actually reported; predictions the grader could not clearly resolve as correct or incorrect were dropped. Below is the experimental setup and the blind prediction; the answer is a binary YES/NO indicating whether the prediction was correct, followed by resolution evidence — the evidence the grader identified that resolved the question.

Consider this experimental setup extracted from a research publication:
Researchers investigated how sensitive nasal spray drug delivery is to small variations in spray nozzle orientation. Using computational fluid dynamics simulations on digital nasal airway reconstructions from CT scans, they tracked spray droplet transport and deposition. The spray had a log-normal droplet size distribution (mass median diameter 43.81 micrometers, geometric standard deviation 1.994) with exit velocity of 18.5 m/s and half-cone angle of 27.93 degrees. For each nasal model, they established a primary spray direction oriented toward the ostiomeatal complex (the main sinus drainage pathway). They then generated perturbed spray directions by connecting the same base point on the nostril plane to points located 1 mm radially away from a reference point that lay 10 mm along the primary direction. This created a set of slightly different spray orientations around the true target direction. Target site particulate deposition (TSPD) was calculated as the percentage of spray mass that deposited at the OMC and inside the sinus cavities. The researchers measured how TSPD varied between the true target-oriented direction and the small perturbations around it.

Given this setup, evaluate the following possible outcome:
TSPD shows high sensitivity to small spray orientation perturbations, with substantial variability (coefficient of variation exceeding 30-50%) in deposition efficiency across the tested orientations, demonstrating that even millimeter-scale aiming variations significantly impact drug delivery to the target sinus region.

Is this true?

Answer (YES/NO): NO